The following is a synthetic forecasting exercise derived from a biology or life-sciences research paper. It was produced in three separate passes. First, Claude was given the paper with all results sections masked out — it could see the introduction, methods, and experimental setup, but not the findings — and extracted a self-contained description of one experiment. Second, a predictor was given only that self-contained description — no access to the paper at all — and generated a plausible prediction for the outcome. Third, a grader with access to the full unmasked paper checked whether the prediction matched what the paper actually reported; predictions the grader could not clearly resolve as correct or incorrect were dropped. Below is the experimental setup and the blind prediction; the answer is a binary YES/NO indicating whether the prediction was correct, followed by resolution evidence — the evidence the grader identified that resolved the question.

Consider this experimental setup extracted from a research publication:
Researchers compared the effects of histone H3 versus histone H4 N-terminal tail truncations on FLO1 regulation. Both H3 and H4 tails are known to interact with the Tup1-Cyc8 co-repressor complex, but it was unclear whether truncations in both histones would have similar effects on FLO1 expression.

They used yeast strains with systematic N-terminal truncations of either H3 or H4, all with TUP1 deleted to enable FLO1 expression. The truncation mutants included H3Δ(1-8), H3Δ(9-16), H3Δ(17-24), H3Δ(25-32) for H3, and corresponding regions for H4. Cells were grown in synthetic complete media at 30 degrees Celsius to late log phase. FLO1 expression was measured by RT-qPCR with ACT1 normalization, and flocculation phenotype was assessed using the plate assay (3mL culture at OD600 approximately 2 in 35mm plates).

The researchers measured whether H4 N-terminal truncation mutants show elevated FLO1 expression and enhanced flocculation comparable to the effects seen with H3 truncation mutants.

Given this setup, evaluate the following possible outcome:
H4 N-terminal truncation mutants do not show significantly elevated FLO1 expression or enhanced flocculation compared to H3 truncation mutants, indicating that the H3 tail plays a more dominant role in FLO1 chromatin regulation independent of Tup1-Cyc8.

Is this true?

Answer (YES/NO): YES